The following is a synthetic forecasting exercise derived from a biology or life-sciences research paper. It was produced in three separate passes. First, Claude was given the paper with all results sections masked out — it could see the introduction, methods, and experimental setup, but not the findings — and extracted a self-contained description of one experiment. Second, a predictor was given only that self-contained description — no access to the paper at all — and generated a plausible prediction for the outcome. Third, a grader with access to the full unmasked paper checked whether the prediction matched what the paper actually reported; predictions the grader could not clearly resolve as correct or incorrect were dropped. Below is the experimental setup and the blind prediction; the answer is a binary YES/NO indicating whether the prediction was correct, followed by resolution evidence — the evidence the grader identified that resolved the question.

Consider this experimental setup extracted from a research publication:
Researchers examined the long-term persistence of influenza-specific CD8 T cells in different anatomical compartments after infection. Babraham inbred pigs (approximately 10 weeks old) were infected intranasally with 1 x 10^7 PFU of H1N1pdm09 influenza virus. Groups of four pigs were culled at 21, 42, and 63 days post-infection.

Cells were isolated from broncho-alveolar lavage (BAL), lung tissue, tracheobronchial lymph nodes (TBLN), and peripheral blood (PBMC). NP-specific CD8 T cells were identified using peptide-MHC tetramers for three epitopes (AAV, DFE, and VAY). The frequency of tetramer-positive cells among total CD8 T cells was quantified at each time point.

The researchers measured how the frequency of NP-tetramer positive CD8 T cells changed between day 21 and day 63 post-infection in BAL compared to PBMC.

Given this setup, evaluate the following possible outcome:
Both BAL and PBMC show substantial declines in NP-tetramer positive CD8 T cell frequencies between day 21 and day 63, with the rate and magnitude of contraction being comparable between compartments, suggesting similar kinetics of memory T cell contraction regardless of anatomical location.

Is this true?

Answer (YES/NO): NO